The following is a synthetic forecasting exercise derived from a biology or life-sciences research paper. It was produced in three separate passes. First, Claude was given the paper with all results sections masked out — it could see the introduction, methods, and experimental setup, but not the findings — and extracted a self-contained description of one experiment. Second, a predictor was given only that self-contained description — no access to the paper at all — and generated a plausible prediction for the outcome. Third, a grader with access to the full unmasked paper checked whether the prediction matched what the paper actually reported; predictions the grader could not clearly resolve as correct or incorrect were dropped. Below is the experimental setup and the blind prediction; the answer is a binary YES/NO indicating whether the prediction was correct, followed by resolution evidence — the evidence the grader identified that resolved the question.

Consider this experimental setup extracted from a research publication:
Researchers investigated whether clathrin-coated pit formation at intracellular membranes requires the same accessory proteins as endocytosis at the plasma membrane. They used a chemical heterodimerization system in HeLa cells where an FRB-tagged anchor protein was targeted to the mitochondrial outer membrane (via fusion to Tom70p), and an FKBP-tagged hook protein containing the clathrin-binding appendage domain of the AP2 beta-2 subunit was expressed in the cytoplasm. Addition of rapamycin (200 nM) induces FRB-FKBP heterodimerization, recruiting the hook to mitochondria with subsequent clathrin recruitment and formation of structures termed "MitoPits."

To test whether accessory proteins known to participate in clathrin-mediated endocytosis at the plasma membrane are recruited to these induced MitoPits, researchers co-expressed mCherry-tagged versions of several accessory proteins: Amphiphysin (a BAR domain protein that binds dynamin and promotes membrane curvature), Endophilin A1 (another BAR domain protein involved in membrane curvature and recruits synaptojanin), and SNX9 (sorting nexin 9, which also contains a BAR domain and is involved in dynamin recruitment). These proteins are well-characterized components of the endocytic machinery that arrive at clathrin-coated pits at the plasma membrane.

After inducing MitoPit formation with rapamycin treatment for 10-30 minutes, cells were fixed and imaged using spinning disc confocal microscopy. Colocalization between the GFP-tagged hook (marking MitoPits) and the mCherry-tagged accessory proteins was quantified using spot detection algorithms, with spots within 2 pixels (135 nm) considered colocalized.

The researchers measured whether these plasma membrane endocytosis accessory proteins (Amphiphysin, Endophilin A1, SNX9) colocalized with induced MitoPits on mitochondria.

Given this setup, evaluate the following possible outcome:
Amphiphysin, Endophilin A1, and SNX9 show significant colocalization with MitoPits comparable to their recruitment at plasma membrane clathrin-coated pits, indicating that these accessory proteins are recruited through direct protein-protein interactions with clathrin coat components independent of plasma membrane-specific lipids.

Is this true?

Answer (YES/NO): NO